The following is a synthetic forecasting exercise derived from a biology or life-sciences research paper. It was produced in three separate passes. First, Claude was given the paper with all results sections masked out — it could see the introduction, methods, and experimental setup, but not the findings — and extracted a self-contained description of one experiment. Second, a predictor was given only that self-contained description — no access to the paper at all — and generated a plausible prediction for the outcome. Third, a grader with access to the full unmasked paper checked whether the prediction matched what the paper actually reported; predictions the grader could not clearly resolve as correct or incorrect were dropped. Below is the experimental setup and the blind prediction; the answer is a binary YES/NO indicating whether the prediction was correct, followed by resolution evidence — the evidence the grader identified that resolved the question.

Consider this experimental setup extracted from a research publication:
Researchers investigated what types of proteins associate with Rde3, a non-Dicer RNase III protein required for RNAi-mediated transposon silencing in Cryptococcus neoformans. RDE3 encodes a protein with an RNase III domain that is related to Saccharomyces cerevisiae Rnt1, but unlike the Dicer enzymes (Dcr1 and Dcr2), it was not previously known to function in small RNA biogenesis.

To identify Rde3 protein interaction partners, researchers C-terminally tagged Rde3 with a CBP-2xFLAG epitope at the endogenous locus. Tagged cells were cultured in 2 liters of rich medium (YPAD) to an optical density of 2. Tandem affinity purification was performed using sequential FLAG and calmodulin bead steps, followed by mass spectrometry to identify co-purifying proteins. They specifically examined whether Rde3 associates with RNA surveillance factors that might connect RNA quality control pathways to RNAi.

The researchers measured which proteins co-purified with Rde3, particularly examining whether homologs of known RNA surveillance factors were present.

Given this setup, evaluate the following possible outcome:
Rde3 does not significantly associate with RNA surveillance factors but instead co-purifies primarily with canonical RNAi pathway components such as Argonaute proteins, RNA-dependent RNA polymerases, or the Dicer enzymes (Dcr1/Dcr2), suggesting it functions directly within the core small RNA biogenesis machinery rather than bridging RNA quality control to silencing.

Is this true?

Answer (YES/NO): NO